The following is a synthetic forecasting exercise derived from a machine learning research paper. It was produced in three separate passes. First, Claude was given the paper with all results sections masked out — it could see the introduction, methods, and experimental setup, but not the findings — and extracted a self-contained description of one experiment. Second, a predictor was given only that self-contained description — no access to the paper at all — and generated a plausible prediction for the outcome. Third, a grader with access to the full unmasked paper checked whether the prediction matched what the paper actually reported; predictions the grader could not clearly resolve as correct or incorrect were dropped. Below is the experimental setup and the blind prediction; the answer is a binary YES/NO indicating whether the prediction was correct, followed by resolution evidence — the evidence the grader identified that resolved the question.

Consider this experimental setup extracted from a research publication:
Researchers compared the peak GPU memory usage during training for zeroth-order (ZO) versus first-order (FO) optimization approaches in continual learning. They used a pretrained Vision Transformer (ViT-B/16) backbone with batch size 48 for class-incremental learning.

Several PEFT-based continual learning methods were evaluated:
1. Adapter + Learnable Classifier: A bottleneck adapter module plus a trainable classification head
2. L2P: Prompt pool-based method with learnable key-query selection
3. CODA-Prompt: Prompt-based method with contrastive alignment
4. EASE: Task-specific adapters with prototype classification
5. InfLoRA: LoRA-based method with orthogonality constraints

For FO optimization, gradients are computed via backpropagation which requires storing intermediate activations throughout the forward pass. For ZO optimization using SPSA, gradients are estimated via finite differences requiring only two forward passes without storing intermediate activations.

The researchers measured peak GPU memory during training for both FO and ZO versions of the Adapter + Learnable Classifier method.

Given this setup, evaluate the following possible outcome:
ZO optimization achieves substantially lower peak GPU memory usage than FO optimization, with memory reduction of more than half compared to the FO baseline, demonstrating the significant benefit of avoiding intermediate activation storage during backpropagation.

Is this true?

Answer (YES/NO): YES